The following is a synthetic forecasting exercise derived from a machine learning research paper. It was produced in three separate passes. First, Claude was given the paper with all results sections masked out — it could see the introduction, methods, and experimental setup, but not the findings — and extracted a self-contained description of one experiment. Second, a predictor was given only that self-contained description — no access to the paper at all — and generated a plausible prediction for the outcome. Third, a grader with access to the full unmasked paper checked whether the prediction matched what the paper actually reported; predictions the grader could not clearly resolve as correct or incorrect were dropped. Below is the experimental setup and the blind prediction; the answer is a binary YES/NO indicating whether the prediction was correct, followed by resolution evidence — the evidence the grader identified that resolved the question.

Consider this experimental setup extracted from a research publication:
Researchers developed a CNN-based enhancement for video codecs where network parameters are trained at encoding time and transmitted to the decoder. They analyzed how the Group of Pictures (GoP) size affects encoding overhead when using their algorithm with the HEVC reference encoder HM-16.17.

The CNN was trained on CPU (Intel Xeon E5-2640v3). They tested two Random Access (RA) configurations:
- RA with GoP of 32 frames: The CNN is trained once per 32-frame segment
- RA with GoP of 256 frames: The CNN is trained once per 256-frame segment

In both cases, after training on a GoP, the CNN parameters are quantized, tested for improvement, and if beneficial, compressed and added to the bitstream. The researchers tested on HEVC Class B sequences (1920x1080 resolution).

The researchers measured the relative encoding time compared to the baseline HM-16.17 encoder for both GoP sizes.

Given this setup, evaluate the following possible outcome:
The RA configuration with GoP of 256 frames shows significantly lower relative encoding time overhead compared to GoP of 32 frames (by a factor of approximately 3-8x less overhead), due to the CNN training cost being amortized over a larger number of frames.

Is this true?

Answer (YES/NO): YES